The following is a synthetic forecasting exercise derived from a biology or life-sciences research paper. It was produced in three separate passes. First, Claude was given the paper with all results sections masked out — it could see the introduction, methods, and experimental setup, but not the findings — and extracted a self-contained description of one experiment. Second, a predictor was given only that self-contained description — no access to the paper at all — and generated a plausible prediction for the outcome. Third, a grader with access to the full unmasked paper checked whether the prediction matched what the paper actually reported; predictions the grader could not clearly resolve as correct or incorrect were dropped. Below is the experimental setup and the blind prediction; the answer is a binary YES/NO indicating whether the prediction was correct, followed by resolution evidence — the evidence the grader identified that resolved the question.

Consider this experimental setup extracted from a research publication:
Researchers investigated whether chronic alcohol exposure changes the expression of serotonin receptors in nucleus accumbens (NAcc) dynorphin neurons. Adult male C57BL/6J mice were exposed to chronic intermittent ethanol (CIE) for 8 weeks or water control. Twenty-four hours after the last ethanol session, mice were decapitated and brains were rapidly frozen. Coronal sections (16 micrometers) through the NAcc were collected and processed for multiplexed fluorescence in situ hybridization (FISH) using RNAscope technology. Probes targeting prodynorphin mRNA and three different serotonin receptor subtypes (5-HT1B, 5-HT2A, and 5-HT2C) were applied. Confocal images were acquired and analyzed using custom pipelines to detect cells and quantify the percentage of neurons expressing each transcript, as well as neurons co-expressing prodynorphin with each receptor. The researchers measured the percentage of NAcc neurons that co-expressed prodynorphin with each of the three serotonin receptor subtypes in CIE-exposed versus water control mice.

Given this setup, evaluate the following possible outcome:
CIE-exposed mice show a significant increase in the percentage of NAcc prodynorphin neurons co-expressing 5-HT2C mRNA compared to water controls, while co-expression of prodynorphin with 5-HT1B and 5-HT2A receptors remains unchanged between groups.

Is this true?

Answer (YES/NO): YES